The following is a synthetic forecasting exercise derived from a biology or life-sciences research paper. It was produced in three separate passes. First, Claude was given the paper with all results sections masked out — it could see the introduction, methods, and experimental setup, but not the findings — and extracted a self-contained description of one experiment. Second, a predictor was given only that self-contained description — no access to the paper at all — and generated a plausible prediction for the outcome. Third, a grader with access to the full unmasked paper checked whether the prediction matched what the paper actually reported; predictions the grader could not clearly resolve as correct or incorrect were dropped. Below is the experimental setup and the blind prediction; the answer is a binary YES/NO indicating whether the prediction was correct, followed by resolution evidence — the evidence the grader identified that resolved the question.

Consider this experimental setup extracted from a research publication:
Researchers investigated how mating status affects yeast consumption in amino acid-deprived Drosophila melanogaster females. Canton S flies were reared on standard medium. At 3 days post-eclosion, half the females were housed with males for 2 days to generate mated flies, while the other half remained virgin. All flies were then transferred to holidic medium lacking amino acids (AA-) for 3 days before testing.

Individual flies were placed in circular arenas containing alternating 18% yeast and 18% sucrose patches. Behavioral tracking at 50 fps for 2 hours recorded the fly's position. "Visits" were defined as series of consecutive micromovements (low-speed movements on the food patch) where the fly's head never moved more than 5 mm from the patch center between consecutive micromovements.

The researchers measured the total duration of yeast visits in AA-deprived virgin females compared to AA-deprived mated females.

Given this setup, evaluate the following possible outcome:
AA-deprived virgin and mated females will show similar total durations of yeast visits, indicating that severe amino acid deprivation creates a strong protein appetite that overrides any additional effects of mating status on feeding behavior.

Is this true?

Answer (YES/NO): NO